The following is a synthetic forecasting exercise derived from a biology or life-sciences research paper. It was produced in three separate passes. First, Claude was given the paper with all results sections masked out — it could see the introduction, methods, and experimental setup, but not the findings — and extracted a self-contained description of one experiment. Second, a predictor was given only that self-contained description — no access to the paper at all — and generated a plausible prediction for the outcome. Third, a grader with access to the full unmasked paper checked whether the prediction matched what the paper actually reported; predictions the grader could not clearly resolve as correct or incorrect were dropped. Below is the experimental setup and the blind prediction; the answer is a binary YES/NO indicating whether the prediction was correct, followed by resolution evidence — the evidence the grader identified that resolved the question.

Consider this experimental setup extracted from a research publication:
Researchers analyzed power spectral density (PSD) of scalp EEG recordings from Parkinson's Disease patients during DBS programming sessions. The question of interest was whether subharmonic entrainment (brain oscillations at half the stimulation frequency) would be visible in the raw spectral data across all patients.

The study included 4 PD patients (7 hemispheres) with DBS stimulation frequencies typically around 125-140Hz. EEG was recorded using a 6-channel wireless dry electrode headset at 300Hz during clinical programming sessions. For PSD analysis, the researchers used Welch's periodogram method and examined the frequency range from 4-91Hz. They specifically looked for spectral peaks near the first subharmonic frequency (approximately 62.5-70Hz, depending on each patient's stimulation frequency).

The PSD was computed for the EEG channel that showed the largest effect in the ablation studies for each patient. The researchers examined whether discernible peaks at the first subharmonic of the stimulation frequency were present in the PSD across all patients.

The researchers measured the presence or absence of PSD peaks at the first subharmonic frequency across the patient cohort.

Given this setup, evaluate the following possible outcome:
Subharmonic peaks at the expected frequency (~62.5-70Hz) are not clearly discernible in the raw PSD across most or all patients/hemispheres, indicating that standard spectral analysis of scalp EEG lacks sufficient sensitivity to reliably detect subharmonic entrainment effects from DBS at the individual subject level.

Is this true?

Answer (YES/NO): YES